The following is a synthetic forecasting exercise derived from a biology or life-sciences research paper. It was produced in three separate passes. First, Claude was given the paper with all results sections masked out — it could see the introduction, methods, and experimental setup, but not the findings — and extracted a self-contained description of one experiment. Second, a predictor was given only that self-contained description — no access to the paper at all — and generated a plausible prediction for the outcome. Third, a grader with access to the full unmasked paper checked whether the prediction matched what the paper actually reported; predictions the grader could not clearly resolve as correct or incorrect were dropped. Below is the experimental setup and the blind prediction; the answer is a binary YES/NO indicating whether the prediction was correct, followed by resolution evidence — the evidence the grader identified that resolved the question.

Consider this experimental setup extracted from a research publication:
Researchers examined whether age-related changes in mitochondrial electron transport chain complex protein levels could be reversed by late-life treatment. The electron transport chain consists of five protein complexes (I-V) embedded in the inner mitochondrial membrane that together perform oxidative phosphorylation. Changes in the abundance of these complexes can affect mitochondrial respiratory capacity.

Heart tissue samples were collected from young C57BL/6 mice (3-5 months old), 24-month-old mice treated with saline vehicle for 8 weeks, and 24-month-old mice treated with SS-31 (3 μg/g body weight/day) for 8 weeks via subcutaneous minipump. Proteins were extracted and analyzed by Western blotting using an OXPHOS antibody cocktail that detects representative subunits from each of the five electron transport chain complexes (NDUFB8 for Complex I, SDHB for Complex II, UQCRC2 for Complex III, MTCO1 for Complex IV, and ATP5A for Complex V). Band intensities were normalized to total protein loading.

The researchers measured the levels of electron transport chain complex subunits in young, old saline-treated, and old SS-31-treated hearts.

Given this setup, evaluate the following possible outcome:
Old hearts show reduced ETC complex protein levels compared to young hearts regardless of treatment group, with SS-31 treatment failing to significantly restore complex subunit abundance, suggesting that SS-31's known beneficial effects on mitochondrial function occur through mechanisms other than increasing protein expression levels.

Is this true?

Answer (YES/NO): NO